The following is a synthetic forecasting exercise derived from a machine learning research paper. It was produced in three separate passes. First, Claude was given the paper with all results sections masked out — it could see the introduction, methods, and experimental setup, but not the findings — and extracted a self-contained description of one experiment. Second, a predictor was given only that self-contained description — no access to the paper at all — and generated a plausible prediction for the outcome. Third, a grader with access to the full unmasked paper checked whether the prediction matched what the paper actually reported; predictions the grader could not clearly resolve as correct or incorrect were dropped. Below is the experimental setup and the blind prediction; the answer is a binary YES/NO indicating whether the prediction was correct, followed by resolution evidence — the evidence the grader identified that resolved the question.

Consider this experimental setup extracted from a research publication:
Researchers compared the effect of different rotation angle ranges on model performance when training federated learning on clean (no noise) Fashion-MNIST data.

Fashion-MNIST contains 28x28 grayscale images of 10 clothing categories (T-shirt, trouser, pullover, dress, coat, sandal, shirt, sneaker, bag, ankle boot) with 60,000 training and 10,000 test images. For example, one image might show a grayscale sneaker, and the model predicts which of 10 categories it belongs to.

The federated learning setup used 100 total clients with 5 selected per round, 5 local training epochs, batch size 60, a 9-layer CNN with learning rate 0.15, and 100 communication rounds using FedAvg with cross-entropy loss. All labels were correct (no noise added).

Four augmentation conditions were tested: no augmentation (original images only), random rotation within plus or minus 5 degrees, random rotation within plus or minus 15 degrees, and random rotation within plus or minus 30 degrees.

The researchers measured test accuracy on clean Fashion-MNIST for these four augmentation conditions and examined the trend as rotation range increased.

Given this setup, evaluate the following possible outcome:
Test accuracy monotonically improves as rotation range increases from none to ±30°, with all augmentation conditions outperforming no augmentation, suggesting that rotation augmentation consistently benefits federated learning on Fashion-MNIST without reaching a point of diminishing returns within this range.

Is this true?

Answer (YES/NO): NO